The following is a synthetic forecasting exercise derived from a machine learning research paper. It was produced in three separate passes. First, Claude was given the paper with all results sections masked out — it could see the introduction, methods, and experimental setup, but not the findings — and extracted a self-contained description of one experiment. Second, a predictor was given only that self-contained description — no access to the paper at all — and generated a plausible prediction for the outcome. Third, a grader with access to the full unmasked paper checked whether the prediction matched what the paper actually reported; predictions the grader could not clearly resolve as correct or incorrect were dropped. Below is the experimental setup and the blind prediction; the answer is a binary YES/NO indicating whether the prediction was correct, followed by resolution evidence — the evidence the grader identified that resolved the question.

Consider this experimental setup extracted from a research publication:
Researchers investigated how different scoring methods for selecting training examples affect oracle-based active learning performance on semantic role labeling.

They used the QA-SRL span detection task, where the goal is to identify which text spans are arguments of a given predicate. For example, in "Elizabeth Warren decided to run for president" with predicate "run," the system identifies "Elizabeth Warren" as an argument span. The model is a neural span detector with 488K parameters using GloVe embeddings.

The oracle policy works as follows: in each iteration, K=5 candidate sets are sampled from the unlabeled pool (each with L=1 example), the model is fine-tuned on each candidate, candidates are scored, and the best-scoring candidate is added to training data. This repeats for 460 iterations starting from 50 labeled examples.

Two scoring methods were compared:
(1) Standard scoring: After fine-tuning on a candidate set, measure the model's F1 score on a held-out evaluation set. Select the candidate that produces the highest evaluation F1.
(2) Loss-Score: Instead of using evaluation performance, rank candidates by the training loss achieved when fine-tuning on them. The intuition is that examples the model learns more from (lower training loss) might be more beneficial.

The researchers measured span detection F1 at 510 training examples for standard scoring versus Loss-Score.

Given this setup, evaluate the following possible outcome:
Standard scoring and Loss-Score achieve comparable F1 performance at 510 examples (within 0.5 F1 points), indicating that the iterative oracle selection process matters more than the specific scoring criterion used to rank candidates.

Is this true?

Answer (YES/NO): NO